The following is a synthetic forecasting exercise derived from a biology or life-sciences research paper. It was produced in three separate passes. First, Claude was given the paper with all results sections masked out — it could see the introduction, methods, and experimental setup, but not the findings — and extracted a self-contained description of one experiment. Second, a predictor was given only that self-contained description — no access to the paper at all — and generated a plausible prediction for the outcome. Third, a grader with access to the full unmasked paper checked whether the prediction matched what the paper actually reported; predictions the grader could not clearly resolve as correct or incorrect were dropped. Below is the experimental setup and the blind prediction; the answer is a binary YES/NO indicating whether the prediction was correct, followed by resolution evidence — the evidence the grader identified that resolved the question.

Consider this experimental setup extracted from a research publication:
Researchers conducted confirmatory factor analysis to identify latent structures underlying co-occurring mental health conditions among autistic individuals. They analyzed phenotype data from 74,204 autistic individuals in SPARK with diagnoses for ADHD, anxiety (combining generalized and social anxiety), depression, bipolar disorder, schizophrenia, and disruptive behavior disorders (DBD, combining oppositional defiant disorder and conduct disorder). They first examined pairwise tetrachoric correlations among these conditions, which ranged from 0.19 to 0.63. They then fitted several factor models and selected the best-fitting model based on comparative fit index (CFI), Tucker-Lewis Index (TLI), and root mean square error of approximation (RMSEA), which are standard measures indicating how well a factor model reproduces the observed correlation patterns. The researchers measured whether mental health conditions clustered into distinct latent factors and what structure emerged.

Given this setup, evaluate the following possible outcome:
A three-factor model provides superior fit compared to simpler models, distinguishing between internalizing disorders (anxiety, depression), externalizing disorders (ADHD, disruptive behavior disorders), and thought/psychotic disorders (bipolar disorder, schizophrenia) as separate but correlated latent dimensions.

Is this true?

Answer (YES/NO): YES